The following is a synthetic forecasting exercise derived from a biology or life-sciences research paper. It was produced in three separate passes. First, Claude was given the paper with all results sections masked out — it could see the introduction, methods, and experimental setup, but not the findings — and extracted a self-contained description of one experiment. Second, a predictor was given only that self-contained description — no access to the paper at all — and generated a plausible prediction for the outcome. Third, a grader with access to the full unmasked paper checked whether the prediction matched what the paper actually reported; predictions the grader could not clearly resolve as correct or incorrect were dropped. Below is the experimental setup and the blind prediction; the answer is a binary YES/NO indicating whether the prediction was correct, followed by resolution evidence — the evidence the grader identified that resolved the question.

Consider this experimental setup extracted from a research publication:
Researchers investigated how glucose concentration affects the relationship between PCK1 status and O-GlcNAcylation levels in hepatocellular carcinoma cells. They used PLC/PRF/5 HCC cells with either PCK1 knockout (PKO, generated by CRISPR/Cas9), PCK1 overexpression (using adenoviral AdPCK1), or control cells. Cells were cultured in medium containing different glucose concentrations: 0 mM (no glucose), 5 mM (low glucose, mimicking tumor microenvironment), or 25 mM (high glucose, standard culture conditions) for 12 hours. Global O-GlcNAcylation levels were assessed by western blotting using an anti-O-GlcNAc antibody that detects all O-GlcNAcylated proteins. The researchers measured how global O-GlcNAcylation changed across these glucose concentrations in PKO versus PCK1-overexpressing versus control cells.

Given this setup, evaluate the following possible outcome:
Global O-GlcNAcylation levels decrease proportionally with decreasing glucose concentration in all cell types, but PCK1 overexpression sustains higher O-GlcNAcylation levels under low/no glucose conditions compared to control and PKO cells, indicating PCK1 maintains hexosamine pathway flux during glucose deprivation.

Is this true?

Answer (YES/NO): NO